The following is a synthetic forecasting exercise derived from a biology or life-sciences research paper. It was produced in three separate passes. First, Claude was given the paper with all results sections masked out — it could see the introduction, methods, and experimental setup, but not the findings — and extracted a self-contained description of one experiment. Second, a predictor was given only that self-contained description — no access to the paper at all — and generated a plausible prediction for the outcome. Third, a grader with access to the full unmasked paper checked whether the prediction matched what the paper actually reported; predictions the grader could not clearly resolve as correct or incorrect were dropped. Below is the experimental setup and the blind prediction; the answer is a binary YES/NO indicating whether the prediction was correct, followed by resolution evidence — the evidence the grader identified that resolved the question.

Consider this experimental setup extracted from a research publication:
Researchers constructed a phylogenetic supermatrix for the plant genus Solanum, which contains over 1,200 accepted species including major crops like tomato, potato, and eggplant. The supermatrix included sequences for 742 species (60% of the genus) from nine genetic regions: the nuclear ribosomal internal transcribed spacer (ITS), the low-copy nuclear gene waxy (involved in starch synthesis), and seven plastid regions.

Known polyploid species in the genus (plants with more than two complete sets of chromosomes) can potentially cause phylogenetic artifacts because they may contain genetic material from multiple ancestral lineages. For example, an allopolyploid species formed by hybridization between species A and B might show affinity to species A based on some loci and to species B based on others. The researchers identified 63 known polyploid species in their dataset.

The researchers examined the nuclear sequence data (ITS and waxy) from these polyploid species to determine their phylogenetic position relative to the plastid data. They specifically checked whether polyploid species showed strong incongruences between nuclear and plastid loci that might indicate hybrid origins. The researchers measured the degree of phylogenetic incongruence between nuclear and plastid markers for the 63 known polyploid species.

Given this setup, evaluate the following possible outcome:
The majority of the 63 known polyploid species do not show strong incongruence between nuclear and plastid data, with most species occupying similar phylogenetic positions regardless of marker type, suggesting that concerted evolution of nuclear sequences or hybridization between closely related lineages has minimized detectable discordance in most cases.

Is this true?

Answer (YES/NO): YES